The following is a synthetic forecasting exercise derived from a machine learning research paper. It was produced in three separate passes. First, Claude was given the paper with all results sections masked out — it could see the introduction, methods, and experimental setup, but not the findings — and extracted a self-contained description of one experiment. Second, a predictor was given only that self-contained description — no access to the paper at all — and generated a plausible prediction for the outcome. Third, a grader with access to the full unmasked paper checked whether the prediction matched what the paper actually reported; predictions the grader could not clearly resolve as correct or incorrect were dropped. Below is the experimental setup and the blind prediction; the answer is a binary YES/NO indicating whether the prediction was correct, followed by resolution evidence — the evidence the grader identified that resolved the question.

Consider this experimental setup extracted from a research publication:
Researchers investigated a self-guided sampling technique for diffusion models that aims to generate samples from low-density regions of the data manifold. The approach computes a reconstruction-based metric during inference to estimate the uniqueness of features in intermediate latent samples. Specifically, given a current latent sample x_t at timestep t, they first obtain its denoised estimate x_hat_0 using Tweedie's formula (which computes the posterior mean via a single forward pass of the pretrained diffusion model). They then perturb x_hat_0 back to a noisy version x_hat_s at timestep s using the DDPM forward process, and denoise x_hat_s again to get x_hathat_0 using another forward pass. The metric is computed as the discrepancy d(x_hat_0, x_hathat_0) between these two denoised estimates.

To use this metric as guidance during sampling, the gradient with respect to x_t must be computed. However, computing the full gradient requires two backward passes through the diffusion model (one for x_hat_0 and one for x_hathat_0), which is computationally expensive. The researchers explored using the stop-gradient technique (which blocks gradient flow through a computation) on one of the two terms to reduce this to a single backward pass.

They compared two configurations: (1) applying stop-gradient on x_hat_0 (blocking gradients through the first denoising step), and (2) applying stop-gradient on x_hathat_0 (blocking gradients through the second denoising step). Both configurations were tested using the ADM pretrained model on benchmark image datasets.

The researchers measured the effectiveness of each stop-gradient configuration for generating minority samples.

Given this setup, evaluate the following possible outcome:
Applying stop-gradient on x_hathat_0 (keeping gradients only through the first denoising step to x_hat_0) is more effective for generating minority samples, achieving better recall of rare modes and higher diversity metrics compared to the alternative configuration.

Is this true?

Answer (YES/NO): NO